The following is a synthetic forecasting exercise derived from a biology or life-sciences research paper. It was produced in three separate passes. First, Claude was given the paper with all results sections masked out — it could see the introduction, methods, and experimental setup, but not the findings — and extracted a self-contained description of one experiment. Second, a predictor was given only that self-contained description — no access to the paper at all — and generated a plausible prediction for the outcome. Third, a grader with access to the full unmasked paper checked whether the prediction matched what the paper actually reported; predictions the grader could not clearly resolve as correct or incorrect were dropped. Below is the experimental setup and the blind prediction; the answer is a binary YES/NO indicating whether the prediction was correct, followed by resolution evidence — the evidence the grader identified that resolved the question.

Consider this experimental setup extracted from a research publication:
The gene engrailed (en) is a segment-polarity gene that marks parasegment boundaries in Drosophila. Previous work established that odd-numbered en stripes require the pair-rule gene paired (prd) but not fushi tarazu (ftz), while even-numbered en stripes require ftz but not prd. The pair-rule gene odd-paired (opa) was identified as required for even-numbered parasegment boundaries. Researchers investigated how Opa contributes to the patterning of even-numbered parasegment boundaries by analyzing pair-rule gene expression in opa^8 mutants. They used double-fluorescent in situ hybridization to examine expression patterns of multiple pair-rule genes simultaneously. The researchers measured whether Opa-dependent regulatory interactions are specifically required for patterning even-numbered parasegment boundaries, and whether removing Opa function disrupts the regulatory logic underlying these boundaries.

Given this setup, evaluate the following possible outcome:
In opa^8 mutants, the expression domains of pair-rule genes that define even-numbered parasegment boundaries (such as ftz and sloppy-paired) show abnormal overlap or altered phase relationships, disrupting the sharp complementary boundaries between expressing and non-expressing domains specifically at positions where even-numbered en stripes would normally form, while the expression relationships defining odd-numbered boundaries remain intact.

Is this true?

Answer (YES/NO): NO